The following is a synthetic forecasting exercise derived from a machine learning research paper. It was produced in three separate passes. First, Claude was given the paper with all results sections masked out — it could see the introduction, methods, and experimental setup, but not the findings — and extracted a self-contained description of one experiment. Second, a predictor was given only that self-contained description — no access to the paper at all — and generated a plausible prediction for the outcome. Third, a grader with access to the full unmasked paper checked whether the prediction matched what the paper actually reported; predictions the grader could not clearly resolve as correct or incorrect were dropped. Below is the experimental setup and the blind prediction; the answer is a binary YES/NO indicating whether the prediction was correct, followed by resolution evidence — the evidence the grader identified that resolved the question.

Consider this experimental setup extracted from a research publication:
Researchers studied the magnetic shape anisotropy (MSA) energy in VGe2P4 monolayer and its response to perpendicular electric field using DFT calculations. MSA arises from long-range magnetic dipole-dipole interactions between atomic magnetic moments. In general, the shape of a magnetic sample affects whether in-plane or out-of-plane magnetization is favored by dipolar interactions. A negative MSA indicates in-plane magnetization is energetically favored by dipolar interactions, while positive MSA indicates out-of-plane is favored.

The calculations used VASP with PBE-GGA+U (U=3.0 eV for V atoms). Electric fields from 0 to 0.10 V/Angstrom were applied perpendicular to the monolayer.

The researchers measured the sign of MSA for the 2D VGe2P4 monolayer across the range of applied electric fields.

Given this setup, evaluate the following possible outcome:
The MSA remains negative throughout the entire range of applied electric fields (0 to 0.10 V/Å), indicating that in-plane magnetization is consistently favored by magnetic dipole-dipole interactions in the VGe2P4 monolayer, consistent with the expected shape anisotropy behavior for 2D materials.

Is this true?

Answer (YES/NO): YES